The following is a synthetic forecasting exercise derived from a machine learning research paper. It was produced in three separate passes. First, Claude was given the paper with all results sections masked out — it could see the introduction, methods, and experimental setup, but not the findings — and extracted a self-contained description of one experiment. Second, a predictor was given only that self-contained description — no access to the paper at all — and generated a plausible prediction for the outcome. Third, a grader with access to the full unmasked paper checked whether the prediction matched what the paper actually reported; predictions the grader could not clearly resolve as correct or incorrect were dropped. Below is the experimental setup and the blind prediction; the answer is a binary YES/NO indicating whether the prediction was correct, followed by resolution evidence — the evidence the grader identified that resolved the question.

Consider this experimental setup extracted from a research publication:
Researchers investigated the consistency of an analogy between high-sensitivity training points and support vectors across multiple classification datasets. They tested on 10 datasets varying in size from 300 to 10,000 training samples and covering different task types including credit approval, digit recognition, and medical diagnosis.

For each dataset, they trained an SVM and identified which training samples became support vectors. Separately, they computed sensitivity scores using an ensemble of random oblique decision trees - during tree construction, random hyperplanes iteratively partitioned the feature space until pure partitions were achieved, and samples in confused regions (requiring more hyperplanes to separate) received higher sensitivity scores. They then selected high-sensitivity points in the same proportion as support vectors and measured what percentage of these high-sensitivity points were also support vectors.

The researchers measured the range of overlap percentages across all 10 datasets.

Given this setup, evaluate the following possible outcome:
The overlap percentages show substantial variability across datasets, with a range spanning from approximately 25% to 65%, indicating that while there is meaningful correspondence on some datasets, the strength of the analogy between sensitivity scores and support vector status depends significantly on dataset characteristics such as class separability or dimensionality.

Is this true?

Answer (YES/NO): NO